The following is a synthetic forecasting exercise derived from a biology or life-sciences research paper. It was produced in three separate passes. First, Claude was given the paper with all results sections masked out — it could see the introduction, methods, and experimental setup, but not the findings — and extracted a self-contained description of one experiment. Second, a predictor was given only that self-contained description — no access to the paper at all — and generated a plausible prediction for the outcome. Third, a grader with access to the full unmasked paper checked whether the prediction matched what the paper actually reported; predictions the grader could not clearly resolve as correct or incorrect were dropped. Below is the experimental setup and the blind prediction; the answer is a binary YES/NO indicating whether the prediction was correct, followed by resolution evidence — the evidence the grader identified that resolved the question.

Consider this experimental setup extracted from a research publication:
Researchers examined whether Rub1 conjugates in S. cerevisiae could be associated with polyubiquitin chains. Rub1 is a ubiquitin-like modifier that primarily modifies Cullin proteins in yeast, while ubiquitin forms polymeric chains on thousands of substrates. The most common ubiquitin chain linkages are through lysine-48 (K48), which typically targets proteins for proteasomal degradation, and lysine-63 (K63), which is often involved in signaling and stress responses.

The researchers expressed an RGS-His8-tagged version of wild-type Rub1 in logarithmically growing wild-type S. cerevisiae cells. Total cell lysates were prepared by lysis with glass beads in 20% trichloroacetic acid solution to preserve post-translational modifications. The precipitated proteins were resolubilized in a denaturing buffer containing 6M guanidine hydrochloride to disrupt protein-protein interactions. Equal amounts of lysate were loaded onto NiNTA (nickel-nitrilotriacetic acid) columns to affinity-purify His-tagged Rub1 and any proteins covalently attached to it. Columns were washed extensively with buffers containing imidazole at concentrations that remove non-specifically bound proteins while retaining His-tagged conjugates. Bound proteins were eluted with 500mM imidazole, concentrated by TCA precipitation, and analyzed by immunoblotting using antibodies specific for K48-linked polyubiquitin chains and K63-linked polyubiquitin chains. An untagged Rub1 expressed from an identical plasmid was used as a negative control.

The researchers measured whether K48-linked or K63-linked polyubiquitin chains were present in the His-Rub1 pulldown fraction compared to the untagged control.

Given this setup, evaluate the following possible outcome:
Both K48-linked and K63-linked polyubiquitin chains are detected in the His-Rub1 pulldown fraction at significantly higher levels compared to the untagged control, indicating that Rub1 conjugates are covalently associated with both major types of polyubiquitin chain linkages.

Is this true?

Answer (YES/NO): YES